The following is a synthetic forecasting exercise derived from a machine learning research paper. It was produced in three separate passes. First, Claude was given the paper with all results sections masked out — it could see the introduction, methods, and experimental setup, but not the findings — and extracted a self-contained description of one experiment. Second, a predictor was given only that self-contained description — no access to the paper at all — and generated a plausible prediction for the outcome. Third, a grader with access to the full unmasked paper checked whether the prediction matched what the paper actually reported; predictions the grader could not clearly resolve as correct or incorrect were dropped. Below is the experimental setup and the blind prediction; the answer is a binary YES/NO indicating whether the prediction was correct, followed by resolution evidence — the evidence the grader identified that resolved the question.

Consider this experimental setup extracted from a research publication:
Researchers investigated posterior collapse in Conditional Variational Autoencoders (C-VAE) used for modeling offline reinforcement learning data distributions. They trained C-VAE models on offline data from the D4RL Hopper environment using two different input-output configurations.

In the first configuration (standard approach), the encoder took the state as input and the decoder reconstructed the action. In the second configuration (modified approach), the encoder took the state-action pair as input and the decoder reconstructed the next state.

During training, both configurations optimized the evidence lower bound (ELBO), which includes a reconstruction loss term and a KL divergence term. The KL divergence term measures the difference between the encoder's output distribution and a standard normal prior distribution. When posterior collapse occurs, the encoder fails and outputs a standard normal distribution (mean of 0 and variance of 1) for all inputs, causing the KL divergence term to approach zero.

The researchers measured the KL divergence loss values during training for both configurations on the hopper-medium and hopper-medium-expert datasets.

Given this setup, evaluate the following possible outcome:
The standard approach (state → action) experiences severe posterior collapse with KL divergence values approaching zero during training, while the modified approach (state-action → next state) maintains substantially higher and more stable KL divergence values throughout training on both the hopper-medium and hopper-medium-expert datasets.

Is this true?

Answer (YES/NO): YES